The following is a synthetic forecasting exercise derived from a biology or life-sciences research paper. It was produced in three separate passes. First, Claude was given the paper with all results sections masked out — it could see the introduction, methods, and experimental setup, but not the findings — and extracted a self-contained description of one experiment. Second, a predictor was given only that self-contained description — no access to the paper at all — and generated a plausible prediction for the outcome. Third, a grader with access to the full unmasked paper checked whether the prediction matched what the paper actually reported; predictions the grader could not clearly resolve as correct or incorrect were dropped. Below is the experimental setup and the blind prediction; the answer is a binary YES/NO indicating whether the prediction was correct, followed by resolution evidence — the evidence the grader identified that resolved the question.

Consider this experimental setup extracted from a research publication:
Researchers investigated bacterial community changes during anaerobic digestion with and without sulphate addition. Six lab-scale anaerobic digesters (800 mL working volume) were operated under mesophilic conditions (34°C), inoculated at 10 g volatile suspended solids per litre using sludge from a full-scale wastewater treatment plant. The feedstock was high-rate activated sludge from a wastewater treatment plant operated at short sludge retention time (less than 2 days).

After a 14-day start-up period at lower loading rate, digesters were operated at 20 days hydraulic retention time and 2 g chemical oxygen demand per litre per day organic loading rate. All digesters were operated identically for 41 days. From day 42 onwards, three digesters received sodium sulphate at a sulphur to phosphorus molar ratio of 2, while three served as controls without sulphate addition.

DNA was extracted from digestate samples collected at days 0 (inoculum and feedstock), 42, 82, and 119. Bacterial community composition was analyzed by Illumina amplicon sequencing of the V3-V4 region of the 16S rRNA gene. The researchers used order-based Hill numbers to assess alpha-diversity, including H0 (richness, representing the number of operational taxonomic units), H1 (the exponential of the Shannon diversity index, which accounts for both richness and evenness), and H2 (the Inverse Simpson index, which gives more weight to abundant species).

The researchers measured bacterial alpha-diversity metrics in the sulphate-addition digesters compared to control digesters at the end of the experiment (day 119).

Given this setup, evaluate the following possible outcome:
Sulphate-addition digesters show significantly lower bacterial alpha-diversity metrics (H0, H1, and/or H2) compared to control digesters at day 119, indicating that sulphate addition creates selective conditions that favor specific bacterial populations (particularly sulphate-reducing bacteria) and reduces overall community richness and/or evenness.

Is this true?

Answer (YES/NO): NO